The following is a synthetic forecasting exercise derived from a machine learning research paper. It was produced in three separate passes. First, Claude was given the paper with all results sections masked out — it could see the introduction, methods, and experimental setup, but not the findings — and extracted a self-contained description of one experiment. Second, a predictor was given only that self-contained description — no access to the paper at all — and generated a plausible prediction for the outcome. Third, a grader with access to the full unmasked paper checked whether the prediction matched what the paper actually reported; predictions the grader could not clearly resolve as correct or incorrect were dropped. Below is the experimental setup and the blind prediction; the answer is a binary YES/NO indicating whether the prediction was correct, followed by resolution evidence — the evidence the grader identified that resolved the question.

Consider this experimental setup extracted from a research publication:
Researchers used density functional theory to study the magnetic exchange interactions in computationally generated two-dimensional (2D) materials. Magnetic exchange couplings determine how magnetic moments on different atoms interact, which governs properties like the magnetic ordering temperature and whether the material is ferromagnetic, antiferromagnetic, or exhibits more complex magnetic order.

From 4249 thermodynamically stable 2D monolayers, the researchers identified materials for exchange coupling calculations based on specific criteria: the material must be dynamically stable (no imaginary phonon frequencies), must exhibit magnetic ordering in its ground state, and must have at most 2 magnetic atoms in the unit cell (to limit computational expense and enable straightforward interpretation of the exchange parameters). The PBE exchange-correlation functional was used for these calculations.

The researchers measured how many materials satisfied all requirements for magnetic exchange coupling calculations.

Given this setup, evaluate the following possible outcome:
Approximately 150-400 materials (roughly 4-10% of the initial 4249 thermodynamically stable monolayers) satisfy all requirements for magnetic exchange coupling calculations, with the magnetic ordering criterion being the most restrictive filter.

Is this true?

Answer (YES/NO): YES